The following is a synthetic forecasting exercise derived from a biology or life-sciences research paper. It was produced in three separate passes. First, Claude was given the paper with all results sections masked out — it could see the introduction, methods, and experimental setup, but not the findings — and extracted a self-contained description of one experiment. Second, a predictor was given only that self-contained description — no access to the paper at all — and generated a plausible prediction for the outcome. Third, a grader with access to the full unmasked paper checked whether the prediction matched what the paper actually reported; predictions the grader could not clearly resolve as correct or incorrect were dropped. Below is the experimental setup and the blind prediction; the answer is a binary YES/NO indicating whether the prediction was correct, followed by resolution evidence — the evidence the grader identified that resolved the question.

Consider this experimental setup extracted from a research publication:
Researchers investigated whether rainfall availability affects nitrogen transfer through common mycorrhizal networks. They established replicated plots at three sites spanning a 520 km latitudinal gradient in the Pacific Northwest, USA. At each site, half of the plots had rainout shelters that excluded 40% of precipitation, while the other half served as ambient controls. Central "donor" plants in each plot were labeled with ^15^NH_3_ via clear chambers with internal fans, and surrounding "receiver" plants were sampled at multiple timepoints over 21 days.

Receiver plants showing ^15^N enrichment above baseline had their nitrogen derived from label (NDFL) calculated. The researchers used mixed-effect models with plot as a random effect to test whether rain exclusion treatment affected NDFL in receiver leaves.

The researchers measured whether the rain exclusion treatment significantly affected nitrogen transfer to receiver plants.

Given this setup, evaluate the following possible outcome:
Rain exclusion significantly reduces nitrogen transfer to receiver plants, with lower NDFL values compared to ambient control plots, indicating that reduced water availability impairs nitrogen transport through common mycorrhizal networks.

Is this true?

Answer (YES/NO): NO